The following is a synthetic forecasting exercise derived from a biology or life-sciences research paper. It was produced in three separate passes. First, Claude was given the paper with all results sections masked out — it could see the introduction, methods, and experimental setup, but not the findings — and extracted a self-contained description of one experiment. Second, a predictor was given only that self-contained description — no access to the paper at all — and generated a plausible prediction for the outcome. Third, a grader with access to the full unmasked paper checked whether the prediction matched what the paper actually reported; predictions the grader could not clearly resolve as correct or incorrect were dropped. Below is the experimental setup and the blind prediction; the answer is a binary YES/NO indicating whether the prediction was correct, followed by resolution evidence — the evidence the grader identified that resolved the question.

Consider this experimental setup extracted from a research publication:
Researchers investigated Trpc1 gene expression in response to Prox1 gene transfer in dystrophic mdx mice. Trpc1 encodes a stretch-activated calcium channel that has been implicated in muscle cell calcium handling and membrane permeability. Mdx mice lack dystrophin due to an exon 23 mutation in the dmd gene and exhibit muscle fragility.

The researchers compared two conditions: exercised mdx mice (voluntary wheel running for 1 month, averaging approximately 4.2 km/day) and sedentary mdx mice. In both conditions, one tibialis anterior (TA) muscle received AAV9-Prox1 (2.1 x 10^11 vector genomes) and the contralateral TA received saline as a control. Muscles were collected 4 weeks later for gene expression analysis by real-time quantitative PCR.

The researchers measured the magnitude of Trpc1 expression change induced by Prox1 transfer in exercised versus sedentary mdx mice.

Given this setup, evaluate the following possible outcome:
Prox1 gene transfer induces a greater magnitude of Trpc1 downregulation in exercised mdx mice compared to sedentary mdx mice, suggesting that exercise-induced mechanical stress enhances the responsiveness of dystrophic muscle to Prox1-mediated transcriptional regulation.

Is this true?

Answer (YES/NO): NO